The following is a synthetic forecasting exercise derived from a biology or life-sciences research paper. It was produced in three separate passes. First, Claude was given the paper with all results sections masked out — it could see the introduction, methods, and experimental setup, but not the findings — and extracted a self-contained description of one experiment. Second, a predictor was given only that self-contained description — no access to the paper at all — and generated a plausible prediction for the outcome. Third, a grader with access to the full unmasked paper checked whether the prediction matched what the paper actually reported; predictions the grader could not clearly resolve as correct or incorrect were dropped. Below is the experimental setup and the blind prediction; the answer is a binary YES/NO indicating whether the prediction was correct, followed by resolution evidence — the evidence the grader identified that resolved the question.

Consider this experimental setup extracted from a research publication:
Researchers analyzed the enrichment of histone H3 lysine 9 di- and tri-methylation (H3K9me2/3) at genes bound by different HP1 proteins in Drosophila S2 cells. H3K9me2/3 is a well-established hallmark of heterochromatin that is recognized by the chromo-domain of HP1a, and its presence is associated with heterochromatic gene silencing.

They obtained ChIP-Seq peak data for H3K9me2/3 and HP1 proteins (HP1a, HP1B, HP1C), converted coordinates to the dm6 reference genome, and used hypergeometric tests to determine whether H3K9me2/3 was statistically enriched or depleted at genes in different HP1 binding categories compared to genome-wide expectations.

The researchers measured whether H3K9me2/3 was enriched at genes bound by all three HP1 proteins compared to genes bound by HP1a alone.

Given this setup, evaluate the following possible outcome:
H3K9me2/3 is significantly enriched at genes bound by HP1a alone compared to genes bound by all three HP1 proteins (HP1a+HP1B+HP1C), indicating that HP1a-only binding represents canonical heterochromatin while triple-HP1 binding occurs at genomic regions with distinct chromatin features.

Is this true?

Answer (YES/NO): NO